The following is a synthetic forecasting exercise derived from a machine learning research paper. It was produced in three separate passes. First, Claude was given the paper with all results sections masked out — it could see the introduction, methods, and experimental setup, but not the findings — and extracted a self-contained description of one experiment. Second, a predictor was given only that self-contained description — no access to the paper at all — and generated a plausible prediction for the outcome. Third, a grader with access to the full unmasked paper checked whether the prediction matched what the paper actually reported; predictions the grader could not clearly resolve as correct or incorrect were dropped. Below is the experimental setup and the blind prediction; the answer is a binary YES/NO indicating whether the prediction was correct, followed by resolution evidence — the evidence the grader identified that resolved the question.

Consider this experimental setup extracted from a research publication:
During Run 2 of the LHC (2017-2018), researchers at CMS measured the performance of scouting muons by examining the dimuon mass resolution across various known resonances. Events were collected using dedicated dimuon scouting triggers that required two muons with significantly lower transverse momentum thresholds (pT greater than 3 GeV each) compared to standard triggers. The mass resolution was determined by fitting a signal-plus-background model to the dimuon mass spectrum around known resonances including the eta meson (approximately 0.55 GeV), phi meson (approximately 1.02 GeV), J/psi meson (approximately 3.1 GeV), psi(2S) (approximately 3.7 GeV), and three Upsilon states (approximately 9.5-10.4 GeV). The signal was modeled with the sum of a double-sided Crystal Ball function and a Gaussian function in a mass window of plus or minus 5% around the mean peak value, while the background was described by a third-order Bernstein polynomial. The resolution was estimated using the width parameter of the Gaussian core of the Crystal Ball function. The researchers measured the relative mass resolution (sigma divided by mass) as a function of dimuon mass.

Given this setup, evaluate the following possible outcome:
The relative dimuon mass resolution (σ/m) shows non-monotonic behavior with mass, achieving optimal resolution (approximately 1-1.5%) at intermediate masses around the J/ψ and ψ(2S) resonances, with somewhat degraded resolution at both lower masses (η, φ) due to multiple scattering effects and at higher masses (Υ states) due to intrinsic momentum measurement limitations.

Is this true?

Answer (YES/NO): NO